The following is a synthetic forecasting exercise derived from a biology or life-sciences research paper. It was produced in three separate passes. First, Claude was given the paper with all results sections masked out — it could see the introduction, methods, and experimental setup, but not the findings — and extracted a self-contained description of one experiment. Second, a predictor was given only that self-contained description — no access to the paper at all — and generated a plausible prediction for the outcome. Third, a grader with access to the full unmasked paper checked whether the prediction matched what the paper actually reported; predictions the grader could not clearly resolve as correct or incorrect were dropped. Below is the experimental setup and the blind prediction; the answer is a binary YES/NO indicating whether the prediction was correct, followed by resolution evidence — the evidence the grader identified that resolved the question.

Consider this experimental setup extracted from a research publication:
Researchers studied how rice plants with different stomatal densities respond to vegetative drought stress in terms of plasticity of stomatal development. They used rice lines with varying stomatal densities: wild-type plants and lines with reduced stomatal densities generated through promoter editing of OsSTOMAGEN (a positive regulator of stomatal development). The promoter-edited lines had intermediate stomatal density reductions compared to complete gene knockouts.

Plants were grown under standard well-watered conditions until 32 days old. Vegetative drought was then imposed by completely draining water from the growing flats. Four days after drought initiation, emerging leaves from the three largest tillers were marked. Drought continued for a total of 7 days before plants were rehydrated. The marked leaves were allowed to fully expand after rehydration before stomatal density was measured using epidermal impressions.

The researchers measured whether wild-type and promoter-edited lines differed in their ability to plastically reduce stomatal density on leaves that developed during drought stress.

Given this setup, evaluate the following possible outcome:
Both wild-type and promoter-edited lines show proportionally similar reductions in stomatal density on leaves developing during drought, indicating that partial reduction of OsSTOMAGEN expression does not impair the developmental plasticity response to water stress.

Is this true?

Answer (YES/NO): NO